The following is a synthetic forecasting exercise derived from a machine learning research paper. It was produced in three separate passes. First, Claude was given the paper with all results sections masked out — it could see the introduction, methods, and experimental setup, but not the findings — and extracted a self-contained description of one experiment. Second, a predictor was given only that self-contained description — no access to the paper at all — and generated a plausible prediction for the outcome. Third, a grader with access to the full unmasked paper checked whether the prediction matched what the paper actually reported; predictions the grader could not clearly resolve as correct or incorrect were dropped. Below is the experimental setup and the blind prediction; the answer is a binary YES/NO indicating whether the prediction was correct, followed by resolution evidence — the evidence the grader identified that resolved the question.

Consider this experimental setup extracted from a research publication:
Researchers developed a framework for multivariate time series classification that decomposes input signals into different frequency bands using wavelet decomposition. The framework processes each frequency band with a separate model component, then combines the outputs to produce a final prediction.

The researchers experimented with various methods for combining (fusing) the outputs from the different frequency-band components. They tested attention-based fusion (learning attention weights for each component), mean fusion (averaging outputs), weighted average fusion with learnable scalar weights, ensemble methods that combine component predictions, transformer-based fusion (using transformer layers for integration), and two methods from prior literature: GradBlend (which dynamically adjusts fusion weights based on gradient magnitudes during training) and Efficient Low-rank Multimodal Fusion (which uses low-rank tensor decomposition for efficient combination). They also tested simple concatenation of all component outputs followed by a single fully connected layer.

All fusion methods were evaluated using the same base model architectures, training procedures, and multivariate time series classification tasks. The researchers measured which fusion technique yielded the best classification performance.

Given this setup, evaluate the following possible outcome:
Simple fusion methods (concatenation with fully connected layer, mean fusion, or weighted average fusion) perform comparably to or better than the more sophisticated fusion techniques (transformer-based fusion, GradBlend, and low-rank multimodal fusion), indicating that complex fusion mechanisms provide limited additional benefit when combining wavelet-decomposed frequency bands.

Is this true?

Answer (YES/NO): NO